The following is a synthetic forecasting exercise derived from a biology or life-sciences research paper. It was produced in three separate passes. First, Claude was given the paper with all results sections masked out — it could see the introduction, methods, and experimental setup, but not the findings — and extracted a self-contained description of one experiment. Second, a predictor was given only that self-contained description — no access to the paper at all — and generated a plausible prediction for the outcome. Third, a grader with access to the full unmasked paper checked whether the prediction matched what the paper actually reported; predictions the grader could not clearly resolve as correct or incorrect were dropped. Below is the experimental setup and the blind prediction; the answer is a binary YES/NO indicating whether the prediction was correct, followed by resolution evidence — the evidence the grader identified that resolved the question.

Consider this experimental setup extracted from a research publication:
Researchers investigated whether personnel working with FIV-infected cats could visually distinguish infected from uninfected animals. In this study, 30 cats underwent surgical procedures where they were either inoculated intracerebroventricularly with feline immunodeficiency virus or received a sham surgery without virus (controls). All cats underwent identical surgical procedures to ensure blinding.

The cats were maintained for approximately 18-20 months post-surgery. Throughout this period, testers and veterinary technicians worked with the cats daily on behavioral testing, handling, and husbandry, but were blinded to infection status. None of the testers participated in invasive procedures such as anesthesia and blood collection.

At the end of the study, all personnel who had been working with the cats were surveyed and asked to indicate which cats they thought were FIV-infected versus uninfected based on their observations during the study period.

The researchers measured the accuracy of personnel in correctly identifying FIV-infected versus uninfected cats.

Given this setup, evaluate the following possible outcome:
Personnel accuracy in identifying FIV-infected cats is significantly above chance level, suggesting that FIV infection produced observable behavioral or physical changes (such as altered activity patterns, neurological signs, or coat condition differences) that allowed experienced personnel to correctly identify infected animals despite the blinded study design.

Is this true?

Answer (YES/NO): NO